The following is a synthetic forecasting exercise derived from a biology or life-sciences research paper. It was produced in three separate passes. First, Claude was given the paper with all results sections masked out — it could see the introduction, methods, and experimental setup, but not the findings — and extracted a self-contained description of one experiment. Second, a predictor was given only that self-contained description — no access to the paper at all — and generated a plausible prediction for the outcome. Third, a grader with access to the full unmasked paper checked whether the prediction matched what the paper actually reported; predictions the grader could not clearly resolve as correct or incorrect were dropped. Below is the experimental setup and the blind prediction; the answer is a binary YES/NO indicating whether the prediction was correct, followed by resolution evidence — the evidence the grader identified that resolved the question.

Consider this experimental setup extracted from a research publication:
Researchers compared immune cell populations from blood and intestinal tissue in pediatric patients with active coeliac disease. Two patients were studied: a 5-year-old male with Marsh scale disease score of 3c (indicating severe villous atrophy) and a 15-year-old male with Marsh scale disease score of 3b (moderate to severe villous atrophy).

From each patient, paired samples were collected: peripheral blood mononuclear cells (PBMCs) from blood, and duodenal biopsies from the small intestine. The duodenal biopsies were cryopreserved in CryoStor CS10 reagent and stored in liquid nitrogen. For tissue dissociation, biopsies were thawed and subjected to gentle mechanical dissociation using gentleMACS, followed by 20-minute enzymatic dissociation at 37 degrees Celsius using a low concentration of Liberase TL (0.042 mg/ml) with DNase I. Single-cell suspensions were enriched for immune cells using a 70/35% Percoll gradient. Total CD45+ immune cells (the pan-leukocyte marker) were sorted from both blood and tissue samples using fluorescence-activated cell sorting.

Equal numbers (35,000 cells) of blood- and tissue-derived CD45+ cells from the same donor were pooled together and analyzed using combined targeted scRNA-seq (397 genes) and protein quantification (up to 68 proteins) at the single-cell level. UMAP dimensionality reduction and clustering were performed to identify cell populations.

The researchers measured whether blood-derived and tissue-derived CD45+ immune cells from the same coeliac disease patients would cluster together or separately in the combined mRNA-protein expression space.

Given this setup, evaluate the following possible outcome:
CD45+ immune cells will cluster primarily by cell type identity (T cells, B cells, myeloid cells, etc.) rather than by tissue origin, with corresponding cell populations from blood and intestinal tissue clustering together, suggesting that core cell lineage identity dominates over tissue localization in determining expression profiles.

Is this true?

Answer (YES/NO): NO